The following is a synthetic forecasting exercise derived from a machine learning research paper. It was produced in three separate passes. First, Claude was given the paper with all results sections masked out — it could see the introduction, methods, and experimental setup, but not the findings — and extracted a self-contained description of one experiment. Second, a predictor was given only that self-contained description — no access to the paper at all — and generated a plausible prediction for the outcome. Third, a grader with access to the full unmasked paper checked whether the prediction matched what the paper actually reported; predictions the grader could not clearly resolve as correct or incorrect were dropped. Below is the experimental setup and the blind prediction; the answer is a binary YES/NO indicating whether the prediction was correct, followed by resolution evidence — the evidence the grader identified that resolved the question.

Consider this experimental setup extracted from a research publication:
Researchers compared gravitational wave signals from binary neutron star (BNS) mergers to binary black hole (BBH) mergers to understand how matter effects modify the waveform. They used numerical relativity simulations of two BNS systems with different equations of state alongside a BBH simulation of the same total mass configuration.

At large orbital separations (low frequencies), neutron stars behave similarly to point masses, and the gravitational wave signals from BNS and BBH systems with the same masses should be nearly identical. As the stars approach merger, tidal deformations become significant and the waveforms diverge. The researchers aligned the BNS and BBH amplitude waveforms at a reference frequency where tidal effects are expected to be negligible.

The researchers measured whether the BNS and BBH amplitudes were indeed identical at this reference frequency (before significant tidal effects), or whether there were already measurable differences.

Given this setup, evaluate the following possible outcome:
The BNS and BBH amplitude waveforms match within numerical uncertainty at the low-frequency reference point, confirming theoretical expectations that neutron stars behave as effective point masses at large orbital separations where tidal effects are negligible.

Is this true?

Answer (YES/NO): NO